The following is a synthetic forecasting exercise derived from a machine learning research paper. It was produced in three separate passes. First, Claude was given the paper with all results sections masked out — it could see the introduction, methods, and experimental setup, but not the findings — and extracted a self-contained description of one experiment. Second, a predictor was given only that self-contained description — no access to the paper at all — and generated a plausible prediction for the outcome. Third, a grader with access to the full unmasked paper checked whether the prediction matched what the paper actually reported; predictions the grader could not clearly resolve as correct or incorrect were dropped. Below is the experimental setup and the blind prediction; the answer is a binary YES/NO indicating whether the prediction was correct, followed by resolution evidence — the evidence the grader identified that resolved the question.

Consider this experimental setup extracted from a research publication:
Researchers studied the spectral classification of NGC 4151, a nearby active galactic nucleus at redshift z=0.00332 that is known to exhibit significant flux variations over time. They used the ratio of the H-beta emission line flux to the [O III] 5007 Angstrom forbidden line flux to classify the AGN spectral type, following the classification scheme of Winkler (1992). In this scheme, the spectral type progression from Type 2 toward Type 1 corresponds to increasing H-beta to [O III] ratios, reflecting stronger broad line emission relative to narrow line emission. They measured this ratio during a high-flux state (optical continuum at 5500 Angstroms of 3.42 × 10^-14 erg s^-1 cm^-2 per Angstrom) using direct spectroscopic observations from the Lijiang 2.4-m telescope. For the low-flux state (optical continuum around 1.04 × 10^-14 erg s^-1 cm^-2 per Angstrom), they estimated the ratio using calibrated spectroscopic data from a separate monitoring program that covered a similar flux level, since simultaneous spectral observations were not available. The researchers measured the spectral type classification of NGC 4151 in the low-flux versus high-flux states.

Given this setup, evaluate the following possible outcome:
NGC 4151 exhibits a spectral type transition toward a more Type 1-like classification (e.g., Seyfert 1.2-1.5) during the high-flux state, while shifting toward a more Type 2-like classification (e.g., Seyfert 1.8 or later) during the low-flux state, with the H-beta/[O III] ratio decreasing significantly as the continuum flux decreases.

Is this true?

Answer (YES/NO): YES